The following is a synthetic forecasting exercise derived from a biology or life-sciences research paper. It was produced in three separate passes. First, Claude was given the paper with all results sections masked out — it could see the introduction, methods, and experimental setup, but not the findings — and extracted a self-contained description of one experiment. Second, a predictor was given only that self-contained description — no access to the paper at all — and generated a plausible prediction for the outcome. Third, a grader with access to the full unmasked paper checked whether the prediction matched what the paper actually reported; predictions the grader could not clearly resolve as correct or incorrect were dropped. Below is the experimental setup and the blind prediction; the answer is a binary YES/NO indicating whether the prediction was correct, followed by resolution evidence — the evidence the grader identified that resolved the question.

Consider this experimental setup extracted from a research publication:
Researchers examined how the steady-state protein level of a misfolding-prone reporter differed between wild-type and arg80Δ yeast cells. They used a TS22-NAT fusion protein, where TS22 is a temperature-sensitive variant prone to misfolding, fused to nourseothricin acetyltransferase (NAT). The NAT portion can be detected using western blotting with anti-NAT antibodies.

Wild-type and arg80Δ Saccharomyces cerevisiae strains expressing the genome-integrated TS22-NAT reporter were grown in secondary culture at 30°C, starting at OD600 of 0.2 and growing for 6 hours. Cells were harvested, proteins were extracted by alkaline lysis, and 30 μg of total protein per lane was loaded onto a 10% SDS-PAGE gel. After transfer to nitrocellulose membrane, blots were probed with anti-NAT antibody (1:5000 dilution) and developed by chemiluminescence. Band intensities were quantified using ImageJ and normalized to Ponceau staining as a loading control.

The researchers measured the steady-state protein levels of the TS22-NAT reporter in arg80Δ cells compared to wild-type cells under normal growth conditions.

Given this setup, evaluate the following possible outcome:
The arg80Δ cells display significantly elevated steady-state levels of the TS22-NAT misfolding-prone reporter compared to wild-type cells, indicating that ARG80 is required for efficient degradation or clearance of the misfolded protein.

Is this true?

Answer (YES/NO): NO